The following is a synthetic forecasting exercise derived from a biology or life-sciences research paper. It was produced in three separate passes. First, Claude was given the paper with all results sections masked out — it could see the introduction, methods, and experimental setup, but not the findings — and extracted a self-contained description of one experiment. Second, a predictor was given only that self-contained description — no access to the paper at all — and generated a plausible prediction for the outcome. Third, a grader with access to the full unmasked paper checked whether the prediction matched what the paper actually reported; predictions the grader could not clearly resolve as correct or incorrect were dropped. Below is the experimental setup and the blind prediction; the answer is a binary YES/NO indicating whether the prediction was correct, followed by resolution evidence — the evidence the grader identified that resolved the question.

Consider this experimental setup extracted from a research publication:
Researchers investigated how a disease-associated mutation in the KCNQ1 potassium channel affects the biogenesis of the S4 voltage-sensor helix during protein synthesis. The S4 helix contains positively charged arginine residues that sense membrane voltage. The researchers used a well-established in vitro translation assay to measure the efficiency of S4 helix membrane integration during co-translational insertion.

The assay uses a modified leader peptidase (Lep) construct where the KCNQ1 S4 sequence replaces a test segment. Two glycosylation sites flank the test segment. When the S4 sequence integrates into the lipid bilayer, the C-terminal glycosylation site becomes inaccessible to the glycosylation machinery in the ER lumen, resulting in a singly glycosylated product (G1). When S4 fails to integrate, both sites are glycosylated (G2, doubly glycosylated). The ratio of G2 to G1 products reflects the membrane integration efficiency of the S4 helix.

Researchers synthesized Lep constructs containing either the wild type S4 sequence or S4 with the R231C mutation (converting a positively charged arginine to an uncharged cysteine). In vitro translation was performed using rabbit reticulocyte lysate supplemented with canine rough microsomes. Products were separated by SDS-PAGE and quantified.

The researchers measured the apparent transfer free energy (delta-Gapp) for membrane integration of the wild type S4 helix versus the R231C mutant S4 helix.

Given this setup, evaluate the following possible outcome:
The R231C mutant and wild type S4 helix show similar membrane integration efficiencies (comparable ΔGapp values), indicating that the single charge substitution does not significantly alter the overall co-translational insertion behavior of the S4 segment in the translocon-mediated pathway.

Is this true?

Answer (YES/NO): NO